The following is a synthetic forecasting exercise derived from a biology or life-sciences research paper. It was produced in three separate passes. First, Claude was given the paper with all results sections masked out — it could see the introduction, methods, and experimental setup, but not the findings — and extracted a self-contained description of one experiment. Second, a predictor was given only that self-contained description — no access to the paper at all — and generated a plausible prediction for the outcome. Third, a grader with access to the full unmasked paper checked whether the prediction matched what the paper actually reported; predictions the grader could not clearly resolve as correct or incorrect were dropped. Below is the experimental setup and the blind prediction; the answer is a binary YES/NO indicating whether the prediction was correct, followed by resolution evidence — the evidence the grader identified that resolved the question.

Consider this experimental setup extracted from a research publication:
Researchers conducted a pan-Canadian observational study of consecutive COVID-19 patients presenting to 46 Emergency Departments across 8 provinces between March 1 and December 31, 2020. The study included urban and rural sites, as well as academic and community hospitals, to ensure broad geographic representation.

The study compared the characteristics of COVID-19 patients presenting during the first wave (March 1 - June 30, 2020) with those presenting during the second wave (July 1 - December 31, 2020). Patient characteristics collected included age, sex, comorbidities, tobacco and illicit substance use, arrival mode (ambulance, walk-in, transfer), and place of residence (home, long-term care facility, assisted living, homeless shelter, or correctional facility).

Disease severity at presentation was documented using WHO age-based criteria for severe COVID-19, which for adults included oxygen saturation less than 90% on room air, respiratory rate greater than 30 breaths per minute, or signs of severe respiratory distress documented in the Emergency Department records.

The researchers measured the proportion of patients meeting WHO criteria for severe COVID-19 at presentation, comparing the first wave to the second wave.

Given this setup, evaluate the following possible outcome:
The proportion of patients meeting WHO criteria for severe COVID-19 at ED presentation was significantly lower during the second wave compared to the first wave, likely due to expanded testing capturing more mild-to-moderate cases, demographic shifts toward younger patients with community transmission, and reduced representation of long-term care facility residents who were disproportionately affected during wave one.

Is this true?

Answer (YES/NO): YES